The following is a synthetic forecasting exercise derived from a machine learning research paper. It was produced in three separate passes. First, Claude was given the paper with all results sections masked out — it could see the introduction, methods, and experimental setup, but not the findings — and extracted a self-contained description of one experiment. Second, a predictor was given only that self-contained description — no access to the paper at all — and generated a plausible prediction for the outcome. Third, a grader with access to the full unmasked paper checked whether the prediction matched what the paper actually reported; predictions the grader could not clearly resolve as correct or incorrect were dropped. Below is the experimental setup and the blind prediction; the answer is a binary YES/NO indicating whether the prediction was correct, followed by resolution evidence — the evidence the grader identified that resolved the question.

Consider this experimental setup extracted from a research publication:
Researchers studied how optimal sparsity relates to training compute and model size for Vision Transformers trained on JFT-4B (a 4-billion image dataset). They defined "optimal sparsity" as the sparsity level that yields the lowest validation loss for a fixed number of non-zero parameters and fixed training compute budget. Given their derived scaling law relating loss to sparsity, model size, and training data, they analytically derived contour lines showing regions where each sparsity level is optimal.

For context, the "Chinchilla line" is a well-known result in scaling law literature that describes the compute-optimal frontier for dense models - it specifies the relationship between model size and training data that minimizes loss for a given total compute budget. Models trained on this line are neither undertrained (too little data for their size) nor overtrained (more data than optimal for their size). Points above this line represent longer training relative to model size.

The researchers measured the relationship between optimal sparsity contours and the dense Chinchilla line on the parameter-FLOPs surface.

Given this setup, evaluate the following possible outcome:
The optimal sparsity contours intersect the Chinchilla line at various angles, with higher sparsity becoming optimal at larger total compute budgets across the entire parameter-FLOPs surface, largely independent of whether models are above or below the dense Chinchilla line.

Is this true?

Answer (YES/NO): NO